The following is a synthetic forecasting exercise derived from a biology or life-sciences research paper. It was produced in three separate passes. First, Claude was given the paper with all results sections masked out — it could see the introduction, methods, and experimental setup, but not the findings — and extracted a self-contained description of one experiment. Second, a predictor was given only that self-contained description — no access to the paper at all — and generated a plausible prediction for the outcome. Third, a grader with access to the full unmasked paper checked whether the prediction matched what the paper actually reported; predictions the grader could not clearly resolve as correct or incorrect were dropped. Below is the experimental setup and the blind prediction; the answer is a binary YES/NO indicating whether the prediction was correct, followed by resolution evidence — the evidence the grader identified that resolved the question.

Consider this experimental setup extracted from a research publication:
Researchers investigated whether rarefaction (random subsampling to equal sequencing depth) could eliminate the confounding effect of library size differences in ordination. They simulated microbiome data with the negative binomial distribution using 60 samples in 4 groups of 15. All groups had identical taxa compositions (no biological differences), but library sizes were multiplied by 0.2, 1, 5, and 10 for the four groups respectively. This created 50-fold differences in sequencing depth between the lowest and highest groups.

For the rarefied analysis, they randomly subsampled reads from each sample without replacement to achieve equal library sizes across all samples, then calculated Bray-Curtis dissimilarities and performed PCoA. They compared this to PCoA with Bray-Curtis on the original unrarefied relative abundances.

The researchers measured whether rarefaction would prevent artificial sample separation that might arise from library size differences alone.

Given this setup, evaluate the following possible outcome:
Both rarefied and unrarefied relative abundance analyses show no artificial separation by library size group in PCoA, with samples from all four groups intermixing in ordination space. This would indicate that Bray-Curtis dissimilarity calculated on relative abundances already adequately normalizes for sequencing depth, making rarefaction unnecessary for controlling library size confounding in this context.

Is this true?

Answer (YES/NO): YES